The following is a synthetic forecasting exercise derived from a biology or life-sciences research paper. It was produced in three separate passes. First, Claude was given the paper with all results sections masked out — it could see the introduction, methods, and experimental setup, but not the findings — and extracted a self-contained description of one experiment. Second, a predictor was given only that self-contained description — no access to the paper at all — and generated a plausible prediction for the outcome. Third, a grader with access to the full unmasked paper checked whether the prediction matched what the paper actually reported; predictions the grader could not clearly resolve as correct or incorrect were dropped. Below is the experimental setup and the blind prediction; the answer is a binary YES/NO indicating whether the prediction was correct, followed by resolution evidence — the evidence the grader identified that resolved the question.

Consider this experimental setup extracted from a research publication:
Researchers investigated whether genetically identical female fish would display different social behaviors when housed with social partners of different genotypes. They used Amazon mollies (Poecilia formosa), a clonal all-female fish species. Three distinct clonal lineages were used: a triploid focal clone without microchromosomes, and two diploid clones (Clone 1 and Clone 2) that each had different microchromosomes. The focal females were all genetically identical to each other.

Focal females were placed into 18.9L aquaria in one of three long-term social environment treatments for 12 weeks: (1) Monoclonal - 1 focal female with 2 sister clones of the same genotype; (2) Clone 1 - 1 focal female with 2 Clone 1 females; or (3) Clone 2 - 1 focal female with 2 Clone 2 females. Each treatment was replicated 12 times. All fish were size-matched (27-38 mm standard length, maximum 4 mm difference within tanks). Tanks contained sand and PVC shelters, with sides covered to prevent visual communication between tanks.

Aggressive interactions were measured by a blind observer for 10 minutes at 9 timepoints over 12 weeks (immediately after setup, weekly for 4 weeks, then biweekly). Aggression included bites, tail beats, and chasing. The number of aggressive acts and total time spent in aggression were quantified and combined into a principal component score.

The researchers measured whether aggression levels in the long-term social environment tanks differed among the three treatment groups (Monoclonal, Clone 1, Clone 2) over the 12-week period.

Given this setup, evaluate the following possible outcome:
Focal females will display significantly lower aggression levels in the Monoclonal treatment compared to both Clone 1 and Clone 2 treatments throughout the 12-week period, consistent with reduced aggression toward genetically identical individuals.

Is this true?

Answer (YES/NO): NO